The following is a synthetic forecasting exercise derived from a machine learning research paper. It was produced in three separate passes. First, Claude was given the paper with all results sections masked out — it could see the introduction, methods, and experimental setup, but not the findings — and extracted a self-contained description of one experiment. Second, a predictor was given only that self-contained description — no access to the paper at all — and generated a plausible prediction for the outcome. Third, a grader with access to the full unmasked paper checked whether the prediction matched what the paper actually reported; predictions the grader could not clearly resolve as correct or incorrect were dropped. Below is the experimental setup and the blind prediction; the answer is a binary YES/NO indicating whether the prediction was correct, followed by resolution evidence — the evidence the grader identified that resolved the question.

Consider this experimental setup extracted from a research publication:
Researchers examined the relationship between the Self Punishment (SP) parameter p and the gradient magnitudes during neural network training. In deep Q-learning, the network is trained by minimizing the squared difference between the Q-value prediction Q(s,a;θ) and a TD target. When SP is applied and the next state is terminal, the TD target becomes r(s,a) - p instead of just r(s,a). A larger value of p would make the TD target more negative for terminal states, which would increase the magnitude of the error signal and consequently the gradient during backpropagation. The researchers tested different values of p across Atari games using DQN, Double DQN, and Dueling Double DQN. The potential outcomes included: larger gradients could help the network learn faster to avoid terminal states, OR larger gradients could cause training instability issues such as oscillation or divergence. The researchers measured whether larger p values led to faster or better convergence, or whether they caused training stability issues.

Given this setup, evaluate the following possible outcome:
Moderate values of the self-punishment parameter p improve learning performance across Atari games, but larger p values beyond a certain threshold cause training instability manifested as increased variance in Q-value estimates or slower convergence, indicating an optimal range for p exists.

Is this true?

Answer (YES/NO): NO